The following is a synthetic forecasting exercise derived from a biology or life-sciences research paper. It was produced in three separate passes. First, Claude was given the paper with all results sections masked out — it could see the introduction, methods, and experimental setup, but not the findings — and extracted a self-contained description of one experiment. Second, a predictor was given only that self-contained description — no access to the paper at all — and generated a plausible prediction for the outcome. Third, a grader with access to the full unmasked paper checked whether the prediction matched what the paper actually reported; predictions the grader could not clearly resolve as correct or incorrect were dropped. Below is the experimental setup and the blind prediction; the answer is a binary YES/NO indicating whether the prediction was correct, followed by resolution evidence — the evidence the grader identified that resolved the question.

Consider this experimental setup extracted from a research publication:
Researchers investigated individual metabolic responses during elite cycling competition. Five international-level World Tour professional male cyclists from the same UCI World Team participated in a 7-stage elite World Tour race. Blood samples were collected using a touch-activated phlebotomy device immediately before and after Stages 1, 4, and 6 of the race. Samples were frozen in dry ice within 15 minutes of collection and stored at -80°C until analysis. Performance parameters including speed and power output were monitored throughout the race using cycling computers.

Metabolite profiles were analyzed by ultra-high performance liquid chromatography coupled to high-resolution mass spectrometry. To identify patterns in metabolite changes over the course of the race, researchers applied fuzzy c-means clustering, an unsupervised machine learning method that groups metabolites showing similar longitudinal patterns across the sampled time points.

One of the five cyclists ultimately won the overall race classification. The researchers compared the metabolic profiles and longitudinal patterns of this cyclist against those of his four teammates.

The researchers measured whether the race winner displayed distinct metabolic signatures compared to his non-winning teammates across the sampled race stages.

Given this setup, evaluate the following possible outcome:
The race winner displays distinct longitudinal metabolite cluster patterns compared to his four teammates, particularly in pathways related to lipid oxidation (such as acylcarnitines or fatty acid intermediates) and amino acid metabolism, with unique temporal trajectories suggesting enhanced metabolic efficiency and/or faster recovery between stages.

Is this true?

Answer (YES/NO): NO